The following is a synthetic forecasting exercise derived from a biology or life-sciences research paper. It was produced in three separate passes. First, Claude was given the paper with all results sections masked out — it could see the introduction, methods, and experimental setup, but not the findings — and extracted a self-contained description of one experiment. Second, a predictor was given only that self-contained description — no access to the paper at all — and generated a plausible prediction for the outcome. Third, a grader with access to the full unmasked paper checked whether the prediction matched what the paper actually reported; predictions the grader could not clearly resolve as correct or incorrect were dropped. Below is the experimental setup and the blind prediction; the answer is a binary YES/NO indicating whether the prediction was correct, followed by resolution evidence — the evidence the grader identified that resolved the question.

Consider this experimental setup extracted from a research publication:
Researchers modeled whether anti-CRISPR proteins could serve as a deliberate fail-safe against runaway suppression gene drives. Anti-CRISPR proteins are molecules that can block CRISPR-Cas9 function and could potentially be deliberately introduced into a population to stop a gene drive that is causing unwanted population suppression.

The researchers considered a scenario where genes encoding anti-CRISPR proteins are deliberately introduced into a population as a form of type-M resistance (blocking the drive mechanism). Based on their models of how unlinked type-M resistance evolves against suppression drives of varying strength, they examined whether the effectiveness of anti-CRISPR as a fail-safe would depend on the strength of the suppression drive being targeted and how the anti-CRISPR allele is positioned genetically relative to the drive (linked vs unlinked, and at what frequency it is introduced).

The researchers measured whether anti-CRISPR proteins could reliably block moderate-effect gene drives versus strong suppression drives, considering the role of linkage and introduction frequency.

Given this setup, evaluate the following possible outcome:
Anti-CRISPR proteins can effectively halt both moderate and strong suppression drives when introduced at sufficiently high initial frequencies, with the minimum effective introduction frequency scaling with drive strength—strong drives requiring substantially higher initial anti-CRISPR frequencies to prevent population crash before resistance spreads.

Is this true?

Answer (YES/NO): NO